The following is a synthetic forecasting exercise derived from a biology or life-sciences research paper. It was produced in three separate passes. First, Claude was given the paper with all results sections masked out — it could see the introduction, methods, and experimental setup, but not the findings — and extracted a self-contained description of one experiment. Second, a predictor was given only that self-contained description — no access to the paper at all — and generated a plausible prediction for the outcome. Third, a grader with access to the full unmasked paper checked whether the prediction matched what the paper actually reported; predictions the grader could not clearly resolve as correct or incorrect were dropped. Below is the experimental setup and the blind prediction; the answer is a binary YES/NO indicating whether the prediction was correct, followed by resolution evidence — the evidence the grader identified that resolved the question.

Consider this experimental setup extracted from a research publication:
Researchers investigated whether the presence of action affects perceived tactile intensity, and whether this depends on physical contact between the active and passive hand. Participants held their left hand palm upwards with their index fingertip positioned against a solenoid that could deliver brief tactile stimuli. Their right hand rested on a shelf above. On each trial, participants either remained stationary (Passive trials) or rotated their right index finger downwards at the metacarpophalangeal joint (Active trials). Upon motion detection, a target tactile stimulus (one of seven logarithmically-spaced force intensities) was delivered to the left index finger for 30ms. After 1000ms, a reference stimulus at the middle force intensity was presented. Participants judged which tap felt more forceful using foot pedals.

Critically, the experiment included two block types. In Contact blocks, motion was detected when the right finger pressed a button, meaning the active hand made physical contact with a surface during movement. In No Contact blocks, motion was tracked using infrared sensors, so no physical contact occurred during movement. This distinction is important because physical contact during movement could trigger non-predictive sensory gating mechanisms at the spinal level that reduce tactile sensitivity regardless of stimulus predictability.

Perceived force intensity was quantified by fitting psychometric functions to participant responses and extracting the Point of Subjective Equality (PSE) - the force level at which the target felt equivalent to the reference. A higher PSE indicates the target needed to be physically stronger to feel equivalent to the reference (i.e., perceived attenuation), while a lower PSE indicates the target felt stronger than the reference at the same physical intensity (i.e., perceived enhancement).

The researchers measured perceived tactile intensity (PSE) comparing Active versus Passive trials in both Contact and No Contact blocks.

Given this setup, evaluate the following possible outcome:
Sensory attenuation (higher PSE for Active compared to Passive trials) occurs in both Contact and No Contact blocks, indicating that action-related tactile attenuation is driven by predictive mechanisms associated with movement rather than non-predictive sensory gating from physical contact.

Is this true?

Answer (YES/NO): NO